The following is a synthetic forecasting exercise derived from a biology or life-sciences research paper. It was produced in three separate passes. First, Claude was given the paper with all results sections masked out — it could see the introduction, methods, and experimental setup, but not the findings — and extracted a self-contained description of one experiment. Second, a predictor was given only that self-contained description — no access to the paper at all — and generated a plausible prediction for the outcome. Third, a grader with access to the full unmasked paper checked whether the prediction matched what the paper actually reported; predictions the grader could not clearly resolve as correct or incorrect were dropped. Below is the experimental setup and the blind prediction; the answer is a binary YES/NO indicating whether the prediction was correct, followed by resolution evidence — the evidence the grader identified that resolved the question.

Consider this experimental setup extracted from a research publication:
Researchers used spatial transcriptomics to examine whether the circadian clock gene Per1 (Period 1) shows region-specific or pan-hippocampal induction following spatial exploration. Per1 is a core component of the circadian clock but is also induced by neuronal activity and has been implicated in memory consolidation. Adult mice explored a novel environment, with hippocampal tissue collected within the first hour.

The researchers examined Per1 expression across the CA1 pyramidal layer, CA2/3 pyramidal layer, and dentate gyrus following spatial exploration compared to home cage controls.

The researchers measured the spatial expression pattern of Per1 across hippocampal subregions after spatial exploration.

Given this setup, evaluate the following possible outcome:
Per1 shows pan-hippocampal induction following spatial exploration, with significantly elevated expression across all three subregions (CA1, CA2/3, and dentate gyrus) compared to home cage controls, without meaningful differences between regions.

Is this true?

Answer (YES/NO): NO